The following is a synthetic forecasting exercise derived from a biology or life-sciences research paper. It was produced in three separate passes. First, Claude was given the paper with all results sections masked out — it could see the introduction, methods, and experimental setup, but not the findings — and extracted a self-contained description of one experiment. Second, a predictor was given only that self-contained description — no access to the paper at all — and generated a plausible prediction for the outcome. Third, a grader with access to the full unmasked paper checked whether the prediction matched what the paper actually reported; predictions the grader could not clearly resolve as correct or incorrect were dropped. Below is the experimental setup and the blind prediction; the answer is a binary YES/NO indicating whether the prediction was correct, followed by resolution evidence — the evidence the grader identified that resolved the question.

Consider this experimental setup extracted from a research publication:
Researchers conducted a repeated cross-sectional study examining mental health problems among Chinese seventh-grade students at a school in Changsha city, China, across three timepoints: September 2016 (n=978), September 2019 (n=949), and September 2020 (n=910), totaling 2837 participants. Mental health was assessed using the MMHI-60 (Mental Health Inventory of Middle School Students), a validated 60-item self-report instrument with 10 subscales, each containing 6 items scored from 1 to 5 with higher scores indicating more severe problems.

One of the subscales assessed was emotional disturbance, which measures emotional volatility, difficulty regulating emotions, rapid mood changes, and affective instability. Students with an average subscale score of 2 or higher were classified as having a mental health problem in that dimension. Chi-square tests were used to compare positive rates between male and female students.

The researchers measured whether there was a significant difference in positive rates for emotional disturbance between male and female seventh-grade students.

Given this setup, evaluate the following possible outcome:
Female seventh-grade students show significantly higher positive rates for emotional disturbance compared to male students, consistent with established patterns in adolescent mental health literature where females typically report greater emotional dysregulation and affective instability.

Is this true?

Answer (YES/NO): NO